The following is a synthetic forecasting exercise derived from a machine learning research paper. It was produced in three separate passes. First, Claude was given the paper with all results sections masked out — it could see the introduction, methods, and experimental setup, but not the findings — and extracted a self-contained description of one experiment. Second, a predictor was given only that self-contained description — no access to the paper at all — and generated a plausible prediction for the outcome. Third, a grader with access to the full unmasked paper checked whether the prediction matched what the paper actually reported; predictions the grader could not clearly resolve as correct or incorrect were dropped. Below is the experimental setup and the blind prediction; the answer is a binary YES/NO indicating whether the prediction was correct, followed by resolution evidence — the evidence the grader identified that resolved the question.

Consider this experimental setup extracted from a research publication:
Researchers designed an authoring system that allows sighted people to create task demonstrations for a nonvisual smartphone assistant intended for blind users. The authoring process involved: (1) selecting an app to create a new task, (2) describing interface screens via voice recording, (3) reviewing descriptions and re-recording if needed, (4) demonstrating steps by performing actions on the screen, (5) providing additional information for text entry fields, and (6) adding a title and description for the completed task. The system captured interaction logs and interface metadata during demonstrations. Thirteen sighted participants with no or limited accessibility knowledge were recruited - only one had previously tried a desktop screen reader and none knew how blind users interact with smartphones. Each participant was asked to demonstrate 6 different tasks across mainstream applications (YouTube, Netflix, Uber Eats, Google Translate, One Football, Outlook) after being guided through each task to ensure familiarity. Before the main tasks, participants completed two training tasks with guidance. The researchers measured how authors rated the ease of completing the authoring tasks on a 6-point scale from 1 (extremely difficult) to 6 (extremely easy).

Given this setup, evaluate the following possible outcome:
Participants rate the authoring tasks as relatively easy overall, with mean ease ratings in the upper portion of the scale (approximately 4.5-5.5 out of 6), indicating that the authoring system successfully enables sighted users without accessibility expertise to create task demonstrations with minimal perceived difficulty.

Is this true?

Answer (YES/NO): YES